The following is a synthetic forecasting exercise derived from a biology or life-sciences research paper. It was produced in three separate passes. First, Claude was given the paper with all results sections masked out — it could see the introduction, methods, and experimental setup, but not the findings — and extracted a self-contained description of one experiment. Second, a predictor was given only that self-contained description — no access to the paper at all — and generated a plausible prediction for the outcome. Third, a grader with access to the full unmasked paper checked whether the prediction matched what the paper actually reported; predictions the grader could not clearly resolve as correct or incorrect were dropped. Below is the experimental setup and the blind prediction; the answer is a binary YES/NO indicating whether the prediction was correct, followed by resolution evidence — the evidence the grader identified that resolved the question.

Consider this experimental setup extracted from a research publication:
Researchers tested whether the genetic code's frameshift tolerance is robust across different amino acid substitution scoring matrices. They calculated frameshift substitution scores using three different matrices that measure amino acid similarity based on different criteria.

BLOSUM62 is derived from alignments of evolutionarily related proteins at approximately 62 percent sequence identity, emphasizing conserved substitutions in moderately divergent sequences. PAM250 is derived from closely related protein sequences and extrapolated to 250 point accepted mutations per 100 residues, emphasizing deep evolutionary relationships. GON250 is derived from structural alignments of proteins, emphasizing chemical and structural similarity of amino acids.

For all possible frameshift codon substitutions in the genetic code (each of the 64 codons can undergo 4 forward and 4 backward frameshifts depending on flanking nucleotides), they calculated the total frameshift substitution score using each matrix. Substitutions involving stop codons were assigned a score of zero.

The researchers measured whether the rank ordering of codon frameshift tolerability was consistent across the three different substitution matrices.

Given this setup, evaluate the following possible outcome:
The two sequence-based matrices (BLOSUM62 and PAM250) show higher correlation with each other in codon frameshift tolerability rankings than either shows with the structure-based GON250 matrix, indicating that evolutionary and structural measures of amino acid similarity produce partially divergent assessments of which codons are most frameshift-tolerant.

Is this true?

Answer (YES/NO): NO